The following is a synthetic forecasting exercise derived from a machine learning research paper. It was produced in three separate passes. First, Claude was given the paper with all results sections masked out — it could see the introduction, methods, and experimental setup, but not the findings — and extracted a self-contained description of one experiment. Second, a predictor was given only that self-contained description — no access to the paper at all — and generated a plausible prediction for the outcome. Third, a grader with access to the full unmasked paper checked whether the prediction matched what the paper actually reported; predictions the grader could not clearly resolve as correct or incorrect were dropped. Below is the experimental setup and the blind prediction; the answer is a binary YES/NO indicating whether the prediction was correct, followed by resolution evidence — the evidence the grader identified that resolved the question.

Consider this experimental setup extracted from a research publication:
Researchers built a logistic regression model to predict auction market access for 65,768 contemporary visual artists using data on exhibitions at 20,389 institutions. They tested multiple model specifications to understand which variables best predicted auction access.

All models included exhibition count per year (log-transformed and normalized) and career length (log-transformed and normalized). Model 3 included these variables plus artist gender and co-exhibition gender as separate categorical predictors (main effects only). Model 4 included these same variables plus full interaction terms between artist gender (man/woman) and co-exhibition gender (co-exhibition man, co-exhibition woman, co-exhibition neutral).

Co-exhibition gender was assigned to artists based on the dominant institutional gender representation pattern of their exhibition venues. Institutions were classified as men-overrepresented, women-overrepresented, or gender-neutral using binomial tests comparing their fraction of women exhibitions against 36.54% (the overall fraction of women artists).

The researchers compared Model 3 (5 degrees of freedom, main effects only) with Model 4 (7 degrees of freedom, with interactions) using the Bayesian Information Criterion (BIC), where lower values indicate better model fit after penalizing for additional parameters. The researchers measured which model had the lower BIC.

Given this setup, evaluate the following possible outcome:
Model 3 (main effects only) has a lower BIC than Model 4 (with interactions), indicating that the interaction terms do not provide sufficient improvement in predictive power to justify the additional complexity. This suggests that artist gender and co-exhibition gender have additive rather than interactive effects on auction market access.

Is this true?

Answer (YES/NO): YES